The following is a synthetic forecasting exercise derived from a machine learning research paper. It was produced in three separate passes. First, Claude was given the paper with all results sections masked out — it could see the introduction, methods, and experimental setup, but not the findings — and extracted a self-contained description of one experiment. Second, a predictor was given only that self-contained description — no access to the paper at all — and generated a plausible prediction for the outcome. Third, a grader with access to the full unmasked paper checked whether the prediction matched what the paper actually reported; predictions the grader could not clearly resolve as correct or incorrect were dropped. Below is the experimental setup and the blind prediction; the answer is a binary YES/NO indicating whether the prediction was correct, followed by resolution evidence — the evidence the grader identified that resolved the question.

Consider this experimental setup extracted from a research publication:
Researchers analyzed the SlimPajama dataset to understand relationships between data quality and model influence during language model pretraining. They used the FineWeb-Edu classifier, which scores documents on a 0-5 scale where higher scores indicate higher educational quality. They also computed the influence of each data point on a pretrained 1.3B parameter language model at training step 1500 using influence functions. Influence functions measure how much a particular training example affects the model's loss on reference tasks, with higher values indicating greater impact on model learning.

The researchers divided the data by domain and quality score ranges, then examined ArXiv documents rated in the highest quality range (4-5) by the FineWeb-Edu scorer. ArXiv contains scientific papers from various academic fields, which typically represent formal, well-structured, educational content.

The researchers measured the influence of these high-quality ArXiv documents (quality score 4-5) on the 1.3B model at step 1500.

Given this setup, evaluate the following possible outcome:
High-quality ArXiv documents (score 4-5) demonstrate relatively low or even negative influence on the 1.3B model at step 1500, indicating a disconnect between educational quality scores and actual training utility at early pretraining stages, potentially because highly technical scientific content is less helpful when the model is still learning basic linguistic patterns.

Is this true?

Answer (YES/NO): YES